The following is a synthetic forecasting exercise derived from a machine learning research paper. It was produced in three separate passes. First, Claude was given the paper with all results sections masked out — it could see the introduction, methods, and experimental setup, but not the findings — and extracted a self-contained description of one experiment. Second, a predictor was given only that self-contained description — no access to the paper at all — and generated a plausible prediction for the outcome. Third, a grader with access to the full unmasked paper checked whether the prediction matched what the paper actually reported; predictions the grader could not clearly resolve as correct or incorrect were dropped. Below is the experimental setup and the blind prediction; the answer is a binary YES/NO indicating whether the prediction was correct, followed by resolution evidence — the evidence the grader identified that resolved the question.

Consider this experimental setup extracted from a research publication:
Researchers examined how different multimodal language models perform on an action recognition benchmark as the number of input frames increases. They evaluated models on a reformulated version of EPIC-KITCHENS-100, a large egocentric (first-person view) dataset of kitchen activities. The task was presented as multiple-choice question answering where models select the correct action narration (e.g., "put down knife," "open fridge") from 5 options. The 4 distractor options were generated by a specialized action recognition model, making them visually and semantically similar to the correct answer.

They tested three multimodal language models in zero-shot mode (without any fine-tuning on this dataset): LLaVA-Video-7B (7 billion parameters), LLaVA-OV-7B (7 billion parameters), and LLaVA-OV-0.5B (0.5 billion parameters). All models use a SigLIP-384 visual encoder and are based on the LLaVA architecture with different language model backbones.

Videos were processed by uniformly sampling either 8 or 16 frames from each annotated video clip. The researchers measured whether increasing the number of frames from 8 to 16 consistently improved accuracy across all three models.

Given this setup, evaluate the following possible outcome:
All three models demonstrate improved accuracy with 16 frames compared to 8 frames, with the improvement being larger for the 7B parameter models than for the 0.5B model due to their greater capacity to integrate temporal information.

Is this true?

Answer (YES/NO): NO